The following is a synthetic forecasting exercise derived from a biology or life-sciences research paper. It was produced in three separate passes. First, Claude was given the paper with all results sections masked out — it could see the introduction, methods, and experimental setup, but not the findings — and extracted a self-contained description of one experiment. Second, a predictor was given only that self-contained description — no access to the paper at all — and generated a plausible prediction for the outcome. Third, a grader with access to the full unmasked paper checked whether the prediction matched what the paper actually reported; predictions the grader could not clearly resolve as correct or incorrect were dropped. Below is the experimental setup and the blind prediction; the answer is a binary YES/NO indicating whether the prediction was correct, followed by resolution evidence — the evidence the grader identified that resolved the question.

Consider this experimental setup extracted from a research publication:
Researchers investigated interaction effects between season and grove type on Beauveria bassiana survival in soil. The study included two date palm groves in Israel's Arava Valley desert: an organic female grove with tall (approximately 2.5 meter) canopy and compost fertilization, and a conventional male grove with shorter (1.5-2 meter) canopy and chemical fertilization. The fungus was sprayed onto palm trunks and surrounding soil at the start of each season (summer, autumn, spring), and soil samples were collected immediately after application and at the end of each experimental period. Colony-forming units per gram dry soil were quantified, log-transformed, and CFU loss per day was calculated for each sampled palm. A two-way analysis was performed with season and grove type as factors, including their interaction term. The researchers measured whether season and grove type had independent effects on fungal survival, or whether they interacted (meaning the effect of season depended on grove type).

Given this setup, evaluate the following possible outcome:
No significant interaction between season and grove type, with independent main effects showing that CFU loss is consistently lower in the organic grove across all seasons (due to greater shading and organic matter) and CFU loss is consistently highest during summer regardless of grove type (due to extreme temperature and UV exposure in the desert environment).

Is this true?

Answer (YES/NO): NO